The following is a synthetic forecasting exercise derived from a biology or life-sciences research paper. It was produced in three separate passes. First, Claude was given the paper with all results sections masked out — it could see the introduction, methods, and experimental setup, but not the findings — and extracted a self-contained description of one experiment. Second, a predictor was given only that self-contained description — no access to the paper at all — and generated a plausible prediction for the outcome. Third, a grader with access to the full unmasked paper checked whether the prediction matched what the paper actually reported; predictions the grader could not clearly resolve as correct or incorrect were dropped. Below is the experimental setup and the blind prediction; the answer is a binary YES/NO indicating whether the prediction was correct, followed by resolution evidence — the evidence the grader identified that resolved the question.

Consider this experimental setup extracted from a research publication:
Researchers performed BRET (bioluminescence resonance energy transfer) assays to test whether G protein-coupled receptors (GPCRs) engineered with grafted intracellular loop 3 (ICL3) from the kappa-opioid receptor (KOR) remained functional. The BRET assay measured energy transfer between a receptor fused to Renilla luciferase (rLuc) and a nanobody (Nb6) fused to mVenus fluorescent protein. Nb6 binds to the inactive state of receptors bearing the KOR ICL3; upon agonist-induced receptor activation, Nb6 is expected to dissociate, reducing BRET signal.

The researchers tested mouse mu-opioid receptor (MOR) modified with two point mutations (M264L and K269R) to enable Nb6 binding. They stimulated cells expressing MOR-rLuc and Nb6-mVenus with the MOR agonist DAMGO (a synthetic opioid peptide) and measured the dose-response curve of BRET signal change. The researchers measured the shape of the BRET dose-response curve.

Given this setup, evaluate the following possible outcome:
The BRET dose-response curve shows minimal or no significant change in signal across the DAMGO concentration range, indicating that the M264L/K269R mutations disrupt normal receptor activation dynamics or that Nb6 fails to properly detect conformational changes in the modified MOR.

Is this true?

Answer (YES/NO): NO